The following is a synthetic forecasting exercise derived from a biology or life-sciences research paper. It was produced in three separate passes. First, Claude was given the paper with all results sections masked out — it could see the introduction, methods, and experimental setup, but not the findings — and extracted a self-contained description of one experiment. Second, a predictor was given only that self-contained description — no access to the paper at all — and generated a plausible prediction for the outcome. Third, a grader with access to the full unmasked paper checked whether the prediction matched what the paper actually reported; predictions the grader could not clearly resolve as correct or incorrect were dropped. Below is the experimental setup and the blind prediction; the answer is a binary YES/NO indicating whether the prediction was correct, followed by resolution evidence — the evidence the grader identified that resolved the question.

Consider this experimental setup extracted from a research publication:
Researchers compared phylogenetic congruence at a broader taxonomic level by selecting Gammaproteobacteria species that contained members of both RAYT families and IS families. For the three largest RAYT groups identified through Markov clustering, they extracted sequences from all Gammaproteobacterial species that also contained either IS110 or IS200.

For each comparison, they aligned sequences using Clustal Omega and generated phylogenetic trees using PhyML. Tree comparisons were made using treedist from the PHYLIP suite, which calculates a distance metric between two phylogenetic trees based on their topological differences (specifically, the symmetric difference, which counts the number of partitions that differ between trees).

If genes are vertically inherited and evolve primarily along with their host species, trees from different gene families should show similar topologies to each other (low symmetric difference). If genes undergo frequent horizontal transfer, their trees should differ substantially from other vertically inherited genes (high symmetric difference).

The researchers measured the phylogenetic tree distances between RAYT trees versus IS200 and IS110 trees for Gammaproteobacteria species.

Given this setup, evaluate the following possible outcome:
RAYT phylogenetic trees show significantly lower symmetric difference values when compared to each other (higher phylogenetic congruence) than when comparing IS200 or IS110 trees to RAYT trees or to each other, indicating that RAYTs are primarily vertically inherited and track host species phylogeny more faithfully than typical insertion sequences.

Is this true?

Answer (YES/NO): NO